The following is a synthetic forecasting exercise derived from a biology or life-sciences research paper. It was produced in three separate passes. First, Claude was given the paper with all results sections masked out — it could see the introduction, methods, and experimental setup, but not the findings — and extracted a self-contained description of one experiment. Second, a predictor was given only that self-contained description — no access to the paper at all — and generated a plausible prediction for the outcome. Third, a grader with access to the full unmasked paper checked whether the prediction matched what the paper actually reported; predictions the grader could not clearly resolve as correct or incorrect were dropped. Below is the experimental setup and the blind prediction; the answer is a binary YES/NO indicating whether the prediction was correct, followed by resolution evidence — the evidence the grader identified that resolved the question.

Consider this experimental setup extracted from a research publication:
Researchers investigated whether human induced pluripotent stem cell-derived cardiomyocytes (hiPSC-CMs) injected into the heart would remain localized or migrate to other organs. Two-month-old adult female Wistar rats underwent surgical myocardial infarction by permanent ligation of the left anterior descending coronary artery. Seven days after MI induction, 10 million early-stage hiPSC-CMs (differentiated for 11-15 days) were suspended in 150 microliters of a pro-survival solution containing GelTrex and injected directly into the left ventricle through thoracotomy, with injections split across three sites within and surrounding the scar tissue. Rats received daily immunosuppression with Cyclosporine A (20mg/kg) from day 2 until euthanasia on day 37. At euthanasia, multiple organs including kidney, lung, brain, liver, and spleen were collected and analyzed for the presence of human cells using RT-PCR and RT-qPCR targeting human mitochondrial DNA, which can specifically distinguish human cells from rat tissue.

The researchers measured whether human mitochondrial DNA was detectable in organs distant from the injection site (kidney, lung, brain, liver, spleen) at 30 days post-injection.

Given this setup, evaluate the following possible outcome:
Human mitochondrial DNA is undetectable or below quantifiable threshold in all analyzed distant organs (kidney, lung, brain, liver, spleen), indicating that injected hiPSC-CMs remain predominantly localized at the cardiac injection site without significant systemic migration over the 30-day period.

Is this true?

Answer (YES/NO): NO